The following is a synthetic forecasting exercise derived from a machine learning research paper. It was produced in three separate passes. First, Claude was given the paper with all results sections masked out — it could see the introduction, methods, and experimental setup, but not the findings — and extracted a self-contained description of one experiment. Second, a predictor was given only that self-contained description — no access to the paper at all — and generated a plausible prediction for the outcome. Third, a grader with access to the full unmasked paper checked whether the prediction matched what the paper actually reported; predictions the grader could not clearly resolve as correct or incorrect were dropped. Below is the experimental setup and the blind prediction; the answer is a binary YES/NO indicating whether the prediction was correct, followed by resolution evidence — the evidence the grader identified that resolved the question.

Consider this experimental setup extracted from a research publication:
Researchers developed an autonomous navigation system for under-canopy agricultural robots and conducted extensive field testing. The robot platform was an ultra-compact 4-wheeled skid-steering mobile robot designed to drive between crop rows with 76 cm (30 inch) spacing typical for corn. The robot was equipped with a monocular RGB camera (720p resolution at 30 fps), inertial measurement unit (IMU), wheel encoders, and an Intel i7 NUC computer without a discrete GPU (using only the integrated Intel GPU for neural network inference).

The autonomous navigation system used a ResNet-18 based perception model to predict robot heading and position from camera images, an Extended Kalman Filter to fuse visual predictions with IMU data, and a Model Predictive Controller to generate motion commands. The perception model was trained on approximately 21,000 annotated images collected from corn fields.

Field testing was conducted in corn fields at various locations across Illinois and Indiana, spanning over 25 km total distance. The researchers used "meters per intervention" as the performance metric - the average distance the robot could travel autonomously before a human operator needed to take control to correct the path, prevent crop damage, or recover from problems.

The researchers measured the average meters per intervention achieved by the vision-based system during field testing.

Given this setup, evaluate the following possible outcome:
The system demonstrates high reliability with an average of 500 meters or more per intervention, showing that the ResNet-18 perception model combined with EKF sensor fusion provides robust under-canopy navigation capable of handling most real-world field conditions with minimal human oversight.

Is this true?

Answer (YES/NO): NO